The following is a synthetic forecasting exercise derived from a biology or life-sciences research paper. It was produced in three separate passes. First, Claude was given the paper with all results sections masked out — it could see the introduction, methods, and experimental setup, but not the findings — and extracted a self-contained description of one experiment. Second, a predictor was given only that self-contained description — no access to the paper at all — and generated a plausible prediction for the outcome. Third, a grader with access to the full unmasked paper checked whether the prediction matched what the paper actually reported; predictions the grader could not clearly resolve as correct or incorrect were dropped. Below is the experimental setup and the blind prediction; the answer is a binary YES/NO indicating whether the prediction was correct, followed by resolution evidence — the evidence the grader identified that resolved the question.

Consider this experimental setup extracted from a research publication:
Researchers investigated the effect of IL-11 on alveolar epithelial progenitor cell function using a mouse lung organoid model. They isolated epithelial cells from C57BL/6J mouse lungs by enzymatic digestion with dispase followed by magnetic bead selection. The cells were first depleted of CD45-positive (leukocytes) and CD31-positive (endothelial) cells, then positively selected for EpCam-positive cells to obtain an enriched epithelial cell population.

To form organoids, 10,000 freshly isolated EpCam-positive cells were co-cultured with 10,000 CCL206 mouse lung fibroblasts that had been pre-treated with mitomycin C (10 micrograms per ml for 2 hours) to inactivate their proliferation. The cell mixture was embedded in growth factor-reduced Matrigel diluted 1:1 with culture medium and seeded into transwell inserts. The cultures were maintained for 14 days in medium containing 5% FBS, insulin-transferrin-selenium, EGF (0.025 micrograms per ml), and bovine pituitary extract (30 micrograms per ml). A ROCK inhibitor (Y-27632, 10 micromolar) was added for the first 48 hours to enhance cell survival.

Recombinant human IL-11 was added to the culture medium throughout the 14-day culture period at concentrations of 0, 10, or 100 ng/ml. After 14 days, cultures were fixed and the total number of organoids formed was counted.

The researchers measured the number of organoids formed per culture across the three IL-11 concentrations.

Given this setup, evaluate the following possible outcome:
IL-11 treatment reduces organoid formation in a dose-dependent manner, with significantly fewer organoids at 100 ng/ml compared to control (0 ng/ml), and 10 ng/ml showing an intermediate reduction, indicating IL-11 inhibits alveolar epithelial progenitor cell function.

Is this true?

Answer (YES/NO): NO